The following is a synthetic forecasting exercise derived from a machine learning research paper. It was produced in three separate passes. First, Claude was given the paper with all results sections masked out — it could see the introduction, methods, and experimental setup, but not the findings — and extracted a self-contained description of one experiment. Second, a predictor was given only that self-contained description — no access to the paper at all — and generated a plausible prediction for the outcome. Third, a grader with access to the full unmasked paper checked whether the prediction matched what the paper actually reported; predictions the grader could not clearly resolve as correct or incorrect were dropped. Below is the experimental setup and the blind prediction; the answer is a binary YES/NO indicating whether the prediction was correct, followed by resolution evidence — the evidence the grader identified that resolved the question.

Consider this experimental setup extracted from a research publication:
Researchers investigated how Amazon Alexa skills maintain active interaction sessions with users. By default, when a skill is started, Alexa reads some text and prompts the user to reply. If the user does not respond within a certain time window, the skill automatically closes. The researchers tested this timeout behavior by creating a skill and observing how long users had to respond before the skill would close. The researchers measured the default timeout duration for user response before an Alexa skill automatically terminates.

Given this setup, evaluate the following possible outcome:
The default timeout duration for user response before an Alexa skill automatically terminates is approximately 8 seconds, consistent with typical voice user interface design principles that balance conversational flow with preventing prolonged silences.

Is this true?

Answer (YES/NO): YES